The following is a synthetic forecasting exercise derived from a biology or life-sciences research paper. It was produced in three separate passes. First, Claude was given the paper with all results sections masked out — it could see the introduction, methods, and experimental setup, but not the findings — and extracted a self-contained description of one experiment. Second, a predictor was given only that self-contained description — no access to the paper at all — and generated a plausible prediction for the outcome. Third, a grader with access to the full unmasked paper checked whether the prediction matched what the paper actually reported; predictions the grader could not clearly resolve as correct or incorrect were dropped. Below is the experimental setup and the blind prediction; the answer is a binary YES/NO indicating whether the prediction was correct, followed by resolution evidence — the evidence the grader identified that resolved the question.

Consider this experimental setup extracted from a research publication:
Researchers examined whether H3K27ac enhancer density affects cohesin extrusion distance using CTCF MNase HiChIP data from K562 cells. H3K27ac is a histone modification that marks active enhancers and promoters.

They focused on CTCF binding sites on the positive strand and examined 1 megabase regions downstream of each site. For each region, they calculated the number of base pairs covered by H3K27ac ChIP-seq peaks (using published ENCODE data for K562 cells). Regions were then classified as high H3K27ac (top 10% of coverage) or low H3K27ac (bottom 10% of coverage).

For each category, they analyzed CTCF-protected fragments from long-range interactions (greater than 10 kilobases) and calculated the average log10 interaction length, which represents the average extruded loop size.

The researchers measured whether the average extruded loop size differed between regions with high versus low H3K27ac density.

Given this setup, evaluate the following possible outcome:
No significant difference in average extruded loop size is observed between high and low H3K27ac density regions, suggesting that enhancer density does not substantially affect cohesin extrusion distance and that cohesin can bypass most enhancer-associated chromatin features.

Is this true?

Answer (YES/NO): NO